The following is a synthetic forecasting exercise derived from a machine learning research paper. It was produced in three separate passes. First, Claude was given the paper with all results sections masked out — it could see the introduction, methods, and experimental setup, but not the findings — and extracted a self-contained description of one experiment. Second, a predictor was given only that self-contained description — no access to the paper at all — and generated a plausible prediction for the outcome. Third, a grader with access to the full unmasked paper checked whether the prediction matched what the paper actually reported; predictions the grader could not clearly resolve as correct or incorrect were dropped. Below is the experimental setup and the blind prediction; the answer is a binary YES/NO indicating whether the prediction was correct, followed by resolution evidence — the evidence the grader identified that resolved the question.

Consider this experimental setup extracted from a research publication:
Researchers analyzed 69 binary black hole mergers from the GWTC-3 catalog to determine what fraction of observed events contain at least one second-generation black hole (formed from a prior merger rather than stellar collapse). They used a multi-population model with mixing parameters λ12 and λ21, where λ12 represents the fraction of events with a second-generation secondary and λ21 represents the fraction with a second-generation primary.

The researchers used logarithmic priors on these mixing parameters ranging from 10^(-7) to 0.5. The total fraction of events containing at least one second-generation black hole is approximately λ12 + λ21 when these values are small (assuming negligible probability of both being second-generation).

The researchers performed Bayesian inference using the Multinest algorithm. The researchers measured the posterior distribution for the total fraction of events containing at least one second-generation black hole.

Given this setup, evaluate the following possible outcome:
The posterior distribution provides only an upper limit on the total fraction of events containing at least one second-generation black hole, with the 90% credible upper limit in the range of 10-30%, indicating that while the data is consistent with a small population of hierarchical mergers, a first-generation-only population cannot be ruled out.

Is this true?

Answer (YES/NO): NO